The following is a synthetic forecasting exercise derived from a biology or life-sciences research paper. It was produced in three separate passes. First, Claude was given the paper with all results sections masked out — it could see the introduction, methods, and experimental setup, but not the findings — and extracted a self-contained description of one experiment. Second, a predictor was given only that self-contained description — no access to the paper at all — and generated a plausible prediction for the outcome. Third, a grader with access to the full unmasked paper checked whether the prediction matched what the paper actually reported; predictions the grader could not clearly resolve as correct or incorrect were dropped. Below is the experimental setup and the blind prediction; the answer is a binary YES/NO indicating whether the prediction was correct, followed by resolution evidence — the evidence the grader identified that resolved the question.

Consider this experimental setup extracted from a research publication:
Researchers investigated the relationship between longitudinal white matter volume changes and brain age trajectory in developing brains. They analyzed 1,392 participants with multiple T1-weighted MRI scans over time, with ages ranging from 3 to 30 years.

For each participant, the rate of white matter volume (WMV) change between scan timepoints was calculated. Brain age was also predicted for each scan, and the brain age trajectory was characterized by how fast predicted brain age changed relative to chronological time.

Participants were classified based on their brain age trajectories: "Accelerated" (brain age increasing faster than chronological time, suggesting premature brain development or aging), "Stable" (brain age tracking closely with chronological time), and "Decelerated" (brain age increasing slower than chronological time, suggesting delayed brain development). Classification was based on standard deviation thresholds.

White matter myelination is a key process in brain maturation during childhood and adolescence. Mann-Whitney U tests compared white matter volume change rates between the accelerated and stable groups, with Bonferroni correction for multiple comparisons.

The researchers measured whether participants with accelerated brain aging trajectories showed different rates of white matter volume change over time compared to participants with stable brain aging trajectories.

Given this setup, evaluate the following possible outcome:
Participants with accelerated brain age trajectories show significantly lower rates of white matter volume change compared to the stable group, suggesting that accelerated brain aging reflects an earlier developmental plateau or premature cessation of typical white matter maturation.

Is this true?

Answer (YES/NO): YES